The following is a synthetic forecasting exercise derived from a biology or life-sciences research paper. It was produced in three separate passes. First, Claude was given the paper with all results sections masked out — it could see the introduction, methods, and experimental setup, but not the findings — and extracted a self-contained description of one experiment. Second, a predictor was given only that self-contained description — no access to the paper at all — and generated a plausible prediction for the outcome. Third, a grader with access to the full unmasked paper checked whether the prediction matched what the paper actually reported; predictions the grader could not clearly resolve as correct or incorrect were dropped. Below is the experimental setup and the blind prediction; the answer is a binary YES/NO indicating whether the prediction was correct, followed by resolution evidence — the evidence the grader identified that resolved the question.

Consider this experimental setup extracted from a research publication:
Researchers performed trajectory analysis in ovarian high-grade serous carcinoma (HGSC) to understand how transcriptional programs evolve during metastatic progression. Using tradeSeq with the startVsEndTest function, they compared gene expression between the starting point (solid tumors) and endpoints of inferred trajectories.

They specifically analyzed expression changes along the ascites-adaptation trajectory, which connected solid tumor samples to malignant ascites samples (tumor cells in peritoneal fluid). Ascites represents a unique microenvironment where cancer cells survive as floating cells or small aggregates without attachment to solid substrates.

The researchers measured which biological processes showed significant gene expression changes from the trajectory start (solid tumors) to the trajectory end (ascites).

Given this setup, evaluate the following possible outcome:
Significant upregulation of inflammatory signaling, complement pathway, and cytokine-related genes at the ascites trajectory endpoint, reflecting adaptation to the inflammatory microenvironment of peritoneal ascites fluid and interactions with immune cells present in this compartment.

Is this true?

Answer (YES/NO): NO